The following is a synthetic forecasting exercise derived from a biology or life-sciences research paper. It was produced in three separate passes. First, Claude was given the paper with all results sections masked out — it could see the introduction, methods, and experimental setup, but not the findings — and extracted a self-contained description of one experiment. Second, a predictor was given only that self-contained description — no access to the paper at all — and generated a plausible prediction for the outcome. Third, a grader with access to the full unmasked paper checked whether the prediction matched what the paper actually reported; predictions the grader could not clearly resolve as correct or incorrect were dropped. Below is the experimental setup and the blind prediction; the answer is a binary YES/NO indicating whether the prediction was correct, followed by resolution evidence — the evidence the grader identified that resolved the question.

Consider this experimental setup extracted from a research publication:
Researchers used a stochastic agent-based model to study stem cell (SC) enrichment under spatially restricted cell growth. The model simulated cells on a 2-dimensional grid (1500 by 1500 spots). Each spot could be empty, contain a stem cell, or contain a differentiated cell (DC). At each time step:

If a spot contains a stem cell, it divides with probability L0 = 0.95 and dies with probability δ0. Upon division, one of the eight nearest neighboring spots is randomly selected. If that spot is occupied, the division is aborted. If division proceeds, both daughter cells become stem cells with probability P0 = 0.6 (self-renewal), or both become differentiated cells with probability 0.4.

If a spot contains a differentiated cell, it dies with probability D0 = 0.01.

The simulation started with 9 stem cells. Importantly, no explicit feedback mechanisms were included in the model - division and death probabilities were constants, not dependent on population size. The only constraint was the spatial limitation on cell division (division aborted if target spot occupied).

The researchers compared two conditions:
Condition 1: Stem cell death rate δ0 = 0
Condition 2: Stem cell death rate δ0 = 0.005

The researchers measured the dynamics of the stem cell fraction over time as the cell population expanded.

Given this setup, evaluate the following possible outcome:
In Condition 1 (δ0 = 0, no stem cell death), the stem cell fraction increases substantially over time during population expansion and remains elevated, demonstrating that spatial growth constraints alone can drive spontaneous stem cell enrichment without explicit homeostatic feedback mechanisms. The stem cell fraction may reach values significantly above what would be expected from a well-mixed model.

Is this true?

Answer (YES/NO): YES